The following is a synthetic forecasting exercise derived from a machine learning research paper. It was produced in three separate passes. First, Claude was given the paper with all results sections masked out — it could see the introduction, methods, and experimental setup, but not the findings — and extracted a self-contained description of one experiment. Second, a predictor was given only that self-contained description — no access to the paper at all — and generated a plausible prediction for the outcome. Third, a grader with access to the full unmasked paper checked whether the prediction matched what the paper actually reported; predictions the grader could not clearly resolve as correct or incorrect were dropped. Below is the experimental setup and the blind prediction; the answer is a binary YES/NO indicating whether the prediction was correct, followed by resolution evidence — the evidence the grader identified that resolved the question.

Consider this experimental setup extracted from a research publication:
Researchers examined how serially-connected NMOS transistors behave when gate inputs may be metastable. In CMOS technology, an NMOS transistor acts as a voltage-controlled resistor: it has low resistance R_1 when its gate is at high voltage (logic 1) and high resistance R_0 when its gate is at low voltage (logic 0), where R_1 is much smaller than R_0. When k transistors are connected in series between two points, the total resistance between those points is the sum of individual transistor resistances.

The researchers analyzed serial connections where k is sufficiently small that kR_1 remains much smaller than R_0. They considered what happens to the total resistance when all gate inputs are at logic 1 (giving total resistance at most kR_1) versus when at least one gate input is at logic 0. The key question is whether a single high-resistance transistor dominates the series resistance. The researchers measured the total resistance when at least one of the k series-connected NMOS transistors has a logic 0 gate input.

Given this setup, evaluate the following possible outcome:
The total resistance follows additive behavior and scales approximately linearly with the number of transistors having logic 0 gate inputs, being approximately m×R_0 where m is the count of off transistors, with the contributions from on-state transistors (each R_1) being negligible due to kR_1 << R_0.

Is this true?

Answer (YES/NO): NO